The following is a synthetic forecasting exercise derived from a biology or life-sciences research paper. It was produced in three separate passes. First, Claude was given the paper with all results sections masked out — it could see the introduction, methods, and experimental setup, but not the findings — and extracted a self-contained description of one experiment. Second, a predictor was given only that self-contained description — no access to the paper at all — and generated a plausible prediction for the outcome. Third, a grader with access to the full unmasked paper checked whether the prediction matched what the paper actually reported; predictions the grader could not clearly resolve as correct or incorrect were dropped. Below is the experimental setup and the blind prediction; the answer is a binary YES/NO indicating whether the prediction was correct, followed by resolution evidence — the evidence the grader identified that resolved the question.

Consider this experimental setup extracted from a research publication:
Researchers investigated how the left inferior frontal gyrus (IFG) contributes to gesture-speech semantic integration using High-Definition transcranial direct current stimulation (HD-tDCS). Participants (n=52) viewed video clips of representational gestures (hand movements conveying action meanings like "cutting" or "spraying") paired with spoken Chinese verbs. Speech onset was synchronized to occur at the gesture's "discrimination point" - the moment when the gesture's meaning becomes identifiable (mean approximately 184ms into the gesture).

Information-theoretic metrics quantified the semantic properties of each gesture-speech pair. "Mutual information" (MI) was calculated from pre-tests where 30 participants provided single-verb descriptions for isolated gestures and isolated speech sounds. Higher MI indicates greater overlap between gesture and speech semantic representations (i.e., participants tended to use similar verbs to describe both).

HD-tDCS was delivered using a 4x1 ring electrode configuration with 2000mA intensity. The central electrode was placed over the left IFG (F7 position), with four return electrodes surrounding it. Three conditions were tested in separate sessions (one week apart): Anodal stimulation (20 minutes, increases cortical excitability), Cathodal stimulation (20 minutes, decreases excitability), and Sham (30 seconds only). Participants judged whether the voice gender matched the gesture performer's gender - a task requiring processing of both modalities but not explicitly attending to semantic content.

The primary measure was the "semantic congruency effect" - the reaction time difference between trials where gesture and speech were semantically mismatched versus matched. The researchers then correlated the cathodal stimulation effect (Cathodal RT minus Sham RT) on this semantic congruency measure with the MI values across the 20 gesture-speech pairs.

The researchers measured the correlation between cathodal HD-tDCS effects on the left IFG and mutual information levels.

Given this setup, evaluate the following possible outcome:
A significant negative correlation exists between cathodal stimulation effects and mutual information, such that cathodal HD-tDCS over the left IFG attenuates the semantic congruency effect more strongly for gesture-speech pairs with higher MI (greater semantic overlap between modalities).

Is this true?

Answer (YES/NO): YES